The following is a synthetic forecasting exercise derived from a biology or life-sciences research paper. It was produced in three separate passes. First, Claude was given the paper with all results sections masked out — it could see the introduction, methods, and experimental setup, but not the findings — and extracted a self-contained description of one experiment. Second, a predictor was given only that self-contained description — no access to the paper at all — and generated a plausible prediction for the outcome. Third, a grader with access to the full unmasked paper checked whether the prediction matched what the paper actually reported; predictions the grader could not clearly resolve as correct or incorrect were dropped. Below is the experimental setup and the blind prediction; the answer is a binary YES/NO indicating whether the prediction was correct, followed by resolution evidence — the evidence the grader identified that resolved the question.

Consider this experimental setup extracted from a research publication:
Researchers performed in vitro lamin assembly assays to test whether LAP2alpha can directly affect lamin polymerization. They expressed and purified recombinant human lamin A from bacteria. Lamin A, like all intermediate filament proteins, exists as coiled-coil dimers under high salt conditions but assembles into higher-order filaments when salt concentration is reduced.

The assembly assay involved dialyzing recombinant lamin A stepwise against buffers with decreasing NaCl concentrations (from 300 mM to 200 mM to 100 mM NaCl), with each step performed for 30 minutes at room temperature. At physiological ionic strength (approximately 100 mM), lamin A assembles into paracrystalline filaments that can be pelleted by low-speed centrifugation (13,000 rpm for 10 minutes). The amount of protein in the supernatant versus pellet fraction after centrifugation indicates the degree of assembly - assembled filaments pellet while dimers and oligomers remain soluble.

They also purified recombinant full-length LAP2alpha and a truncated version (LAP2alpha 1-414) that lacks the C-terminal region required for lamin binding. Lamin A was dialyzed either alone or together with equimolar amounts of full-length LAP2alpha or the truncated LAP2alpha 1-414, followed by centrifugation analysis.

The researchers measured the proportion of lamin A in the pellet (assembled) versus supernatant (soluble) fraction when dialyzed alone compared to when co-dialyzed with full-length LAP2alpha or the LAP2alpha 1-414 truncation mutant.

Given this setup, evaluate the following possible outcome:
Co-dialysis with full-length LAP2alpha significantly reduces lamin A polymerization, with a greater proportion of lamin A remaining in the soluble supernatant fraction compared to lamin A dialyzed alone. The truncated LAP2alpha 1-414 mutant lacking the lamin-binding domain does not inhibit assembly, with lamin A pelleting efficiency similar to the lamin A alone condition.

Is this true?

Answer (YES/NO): YES